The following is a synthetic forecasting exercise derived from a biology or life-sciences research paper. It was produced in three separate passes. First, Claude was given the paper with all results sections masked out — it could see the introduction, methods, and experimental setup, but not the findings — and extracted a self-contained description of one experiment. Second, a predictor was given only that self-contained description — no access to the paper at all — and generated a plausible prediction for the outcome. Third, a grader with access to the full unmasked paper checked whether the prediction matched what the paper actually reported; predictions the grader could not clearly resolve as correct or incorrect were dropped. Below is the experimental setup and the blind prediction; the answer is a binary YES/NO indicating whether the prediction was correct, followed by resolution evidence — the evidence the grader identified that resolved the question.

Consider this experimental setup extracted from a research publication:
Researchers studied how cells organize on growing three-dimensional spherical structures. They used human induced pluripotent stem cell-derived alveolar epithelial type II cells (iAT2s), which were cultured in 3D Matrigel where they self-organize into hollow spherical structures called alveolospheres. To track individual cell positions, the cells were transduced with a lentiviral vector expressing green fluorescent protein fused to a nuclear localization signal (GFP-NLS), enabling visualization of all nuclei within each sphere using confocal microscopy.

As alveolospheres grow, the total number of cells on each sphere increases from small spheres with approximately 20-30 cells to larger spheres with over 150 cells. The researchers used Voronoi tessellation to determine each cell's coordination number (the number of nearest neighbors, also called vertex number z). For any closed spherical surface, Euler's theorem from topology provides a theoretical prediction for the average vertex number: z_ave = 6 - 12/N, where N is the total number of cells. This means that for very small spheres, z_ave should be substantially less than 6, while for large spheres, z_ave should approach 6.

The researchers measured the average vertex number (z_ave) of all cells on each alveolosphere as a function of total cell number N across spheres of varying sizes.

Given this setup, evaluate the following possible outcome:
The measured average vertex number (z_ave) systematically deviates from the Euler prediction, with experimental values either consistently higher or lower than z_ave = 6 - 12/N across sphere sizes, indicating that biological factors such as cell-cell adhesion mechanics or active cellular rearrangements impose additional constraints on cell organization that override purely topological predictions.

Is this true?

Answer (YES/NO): NO